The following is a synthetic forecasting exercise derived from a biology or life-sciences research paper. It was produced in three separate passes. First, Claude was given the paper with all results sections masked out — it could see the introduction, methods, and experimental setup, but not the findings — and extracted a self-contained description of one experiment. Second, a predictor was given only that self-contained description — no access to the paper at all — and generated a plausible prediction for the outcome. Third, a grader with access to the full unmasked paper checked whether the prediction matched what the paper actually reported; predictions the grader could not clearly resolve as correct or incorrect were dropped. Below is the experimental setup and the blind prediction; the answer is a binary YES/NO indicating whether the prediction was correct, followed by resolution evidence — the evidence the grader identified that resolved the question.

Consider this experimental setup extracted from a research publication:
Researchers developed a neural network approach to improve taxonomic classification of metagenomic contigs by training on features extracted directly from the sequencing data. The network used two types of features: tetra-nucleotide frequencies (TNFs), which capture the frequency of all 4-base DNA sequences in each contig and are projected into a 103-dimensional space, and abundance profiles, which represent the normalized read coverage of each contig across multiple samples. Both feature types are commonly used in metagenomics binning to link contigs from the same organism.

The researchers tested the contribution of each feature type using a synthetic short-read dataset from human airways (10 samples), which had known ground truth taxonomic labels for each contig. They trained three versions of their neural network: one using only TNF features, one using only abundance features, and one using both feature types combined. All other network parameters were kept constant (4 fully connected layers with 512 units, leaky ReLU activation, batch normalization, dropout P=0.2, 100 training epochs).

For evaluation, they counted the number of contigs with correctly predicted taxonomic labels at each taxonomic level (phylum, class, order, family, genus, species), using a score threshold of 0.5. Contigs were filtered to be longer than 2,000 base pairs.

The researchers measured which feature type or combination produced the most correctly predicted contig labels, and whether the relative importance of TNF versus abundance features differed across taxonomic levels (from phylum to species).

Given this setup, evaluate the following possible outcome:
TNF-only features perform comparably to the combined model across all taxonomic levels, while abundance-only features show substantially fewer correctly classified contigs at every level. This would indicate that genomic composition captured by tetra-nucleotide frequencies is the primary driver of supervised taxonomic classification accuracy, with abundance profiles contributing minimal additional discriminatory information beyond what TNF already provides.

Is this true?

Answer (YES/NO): NO